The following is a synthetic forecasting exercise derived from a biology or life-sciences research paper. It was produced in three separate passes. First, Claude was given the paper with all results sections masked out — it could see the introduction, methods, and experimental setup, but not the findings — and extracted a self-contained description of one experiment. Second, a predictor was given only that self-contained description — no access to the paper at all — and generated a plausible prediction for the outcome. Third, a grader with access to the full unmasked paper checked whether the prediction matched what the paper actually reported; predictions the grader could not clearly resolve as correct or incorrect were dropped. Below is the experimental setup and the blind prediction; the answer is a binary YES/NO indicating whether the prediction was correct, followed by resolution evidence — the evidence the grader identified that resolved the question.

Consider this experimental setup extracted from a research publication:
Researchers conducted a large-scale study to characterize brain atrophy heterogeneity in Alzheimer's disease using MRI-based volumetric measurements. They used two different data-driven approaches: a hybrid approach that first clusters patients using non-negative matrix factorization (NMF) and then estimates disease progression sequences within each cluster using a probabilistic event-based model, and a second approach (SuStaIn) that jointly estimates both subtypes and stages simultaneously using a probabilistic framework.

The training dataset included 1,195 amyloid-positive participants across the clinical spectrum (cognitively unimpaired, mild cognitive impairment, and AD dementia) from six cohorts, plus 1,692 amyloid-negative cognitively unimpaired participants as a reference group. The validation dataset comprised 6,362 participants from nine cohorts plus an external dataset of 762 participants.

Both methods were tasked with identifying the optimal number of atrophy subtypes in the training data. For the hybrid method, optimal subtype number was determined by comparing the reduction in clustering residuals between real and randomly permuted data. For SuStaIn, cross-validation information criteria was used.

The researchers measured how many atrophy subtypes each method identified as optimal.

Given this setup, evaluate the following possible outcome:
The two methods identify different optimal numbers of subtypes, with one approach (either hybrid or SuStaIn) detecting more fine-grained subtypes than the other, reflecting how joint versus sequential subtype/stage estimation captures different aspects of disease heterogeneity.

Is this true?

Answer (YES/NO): NO